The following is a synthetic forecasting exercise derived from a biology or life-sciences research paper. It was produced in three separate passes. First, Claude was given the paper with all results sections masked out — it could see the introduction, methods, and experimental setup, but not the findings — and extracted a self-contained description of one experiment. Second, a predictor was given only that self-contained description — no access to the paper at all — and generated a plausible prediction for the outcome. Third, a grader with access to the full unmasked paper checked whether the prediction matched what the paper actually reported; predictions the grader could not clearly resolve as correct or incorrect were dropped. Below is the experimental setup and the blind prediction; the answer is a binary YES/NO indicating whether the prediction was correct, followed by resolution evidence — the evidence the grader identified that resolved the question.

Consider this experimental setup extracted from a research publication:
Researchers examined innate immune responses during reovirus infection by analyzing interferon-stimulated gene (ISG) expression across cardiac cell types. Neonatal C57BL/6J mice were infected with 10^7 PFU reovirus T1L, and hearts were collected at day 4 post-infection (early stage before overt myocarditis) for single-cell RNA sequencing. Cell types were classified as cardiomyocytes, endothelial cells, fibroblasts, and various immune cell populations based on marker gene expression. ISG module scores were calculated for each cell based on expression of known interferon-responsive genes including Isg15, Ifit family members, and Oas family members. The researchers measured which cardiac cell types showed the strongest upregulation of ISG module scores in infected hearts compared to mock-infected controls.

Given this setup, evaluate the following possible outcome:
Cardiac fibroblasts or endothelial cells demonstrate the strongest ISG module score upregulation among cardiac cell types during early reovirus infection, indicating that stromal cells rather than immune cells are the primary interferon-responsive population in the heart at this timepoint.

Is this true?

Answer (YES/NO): YES